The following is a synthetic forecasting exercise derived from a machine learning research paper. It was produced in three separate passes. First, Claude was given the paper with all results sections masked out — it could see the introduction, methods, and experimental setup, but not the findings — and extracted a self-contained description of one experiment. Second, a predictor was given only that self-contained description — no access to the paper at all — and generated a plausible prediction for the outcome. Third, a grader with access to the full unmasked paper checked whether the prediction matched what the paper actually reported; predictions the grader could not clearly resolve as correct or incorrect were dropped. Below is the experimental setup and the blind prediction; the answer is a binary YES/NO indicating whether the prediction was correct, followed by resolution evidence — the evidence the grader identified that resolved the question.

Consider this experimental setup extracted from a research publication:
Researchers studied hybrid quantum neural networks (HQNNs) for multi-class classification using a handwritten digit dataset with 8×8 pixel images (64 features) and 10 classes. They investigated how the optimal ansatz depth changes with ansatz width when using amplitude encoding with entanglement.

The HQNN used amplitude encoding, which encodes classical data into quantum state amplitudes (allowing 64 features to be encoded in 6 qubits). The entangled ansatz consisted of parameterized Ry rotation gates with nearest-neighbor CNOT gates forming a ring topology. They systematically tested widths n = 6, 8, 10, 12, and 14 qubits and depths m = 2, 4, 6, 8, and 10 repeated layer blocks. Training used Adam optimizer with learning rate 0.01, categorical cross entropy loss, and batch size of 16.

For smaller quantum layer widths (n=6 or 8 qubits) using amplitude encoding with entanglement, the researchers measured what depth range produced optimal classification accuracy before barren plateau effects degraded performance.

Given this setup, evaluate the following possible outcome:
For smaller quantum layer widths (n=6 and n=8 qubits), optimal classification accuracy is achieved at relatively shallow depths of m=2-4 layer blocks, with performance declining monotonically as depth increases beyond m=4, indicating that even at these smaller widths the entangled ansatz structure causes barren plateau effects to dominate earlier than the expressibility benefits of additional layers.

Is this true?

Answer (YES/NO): NO